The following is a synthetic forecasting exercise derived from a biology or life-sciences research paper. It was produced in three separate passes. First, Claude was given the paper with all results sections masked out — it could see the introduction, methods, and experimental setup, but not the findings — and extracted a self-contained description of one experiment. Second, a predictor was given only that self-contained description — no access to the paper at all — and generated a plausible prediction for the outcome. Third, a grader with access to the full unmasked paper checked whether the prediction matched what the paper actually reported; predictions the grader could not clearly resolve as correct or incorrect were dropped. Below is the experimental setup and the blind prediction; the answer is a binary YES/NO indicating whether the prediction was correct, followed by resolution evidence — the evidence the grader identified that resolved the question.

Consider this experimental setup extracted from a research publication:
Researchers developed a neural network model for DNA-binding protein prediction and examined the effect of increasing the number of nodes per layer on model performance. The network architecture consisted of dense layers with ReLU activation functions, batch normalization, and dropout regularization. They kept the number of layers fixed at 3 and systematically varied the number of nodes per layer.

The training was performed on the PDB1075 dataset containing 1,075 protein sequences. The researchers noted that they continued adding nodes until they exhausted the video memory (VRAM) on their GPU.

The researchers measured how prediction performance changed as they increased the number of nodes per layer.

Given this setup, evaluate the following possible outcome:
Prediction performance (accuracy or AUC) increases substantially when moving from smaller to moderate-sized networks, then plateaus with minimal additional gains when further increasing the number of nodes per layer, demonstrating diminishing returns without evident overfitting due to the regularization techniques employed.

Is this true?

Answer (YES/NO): NO